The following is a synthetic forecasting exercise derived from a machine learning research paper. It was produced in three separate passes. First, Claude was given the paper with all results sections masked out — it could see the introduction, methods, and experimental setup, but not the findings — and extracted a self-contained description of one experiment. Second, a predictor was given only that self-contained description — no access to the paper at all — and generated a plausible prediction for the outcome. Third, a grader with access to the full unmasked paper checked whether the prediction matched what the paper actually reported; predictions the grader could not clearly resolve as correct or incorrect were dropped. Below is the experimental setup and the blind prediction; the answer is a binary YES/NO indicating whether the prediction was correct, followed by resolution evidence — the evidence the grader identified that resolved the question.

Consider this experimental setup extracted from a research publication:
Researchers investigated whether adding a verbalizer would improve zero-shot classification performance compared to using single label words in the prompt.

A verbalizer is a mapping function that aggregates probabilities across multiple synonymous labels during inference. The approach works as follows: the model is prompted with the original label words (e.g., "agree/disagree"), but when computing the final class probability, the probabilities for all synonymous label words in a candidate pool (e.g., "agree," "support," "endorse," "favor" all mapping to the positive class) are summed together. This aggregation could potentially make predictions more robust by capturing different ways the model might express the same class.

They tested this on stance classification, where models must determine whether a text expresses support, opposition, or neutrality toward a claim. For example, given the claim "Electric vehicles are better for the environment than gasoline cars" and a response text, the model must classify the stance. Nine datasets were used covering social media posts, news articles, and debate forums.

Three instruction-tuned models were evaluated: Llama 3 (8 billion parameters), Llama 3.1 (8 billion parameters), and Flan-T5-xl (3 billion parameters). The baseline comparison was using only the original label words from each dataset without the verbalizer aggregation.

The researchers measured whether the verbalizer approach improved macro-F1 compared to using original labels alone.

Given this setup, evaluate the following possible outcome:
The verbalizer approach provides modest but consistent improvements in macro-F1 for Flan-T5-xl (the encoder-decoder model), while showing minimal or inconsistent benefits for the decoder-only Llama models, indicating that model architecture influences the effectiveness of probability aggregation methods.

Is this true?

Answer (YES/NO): NO